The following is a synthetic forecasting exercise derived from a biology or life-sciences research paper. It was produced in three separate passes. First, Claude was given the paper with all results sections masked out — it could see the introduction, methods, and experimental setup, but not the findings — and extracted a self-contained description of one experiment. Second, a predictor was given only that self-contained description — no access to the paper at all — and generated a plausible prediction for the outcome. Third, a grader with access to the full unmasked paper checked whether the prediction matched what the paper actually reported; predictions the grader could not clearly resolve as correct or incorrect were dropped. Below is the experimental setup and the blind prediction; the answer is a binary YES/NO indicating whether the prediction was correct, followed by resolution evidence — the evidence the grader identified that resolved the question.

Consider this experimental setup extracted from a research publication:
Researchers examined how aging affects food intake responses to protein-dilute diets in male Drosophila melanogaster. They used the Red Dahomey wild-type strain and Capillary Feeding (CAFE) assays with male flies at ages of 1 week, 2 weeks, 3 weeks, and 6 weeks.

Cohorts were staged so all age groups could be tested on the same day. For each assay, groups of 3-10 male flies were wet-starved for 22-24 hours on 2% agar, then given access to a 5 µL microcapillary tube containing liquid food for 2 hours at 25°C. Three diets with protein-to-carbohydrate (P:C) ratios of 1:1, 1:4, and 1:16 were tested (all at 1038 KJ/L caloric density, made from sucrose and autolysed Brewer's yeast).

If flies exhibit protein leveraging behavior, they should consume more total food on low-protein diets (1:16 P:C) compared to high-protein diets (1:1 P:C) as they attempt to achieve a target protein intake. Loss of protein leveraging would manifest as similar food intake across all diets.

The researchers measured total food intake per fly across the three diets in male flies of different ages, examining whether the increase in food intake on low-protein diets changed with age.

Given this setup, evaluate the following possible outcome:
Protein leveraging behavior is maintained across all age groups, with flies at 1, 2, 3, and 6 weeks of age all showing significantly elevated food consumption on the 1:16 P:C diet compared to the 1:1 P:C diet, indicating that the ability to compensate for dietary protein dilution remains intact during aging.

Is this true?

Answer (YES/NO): NO